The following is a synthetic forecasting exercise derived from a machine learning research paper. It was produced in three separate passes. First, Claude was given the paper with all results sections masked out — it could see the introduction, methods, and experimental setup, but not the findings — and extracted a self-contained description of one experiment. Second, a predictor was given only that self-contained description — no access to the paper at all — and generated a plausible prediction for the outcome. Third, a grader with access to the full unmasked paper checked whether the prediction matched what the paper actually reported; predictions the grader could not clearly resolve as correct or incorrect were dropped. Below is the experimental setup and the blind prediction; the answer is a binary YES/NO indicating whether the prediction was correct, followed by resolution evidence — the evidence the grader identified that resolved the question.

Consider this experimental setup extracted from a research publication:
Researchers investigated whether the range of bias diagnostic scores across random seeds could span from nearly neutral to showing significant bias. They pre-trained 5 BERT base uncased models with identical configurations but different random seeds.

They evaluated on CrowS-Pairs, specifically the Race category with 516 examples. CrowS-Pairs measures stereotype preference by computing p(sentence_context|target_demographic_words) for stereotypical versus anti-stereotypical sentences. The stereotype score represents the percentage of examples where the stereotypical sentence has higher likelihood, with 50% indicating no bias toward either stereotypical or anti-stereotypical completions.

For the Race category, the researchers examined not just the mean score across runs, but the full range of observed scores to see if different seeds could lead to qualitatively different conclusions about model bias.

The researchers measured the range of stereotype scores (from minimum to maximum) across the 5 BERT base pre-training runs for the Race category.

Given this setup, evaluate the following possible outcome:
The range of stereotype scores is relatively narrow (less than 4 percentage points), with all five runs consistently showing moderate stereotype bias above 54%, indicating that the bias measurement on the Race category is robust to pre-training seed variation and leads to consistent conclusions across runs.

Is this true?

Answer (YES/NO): NO